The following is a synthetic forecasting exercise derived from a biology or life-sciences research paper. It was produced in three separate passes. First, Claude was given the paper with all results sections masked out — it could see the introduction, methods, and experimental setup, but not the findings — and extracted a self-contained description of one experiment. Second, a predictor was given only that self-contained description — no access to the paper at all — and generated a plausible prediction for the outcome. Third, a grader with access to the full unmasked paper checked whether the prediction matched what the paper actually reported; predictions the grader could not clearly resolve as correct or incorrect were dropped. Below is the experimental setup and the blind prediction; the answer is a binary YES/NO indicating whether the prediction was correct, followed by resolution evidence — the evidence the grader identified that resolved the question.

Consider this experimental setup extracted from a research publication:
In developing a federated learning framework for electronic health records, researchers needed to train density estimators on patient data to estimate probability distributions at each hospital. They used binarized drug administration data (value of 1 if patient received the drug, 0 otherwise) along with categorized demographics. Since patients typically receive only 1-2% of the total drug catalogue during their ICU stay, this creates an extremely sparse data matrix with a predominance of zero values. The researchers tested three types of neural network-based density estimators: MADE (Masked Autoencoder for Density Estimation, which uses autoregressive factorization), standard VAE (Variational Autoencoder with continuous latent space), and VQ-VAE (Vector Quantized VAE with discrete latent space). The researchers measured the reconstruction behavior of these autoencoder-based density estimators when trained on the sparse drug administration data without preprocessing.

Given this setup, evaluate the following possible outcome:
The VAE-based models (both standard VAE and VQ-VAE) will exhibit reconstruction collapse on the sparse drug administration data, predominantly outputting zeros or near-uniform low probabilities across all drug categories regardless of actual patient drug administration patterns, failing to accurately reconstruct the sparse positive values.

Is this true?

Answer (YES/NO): YES